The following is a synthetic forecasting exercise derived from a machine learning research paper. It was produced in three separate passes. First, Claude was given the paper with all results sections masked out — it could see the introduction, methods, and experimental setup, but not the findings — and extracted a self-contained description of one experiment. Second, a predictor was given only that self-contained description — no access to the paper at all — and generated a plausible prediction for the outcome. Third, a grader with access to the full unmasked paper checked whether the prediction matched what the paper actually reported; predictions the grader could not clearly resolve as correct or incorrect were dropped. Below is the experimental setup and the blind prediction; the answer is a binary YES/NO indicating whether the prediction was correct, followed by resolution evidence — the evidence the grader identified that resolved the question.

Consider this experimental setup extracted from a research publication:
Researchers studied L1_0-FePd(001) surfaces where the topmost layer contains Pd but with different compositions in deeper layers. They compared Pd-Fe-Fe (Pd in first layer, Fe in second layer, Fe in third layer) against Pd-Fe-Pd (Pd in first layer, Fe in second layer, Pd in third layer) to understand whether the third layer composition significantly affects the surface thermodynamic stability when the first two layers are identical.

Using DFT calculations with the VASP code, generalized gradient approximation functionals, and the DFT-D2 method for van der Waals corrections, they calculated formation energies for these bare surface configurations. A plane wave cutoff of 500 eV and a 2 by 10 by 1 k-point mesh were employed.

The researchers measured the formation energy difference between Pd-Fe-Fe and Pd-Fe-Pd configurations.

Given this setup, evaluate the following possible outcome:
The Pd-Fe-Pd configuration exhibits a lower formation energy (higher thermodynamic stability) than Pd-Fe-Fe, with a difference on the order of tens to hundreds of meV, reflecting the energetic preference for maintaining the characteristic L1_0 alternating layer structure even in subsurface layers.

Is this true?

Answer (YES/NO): YES